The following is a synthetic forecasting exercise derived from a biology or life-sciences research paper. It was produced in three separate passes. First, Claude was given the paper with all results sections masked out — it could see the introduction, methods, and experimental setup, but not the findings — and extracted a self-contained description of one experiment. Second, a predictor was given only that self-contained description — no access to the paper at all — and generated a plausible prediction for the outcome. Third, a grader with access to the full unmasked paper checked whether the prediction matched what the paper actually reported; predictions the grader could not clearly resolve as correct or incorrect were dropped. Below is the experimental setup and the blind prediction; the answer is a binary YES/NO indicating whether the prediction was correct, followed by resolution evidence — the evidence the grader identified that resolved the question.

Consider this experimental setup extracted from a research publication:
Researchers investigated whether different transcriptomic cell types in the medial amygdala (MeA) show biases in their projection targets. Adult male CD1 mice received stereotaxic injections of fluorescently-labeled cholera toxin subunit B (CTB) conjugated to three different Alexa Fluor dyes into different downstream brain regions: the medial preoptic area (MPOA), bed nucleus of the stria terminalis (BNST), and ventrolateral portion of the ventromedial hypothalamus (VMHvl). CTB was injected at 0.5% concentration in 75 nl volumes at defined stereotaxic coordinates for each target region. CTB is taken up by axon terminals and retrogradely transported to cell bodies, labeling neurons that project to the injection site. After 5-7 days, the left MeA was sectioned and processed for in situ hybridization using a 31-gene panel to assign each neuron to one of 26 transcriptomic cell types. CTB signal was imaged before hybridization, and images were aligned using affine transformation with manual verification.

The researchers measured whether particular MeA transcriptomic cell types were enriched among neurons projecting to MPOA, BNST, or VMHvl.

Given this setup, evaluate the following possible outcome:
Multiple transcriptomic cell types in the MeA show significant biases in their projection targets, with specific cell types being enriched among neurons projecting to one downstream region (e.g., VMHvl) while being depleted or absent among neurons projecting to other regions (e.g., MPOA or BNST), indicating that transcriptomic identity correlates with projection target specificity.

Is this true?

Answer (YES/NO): YES